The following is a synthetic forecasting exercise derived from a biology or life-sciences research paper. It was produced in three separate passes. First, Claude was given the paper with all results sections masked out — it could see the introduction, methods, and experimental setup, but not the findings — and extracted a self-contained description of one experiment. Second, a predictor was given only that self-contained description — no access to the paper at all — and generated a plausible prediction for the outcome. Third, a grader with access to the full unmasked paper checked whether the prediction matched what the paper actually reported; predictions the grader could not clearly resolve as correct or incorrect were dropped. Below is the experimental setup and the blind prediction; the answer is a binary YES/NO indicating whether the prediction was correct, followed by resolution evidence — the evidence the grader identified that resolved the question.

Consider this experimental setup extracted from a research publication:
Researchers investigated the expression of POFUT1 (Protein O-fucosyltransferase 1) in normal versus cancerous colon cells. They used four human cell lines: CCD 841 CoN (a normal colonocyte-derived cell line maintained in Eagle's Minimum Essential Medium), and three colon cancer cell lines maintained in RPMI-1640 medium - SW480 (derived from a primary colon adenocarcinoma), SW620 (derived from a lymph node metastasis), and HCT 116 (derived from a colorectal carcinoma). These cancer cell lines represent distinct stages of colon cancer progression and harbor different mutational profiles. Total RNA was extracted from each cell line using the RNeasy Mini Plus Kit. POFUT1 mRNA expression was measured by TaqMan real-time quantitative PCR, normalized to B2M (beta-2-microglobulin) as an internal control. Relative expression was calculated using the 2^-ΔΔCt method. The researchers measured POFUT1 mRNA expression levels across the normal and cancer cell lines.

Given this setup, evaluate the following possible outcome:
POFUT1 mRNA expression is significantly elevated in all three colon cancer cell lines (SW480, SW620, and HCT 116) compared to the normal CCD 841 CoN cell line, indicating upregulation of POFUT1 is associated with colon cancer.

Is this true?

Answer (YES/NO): YES